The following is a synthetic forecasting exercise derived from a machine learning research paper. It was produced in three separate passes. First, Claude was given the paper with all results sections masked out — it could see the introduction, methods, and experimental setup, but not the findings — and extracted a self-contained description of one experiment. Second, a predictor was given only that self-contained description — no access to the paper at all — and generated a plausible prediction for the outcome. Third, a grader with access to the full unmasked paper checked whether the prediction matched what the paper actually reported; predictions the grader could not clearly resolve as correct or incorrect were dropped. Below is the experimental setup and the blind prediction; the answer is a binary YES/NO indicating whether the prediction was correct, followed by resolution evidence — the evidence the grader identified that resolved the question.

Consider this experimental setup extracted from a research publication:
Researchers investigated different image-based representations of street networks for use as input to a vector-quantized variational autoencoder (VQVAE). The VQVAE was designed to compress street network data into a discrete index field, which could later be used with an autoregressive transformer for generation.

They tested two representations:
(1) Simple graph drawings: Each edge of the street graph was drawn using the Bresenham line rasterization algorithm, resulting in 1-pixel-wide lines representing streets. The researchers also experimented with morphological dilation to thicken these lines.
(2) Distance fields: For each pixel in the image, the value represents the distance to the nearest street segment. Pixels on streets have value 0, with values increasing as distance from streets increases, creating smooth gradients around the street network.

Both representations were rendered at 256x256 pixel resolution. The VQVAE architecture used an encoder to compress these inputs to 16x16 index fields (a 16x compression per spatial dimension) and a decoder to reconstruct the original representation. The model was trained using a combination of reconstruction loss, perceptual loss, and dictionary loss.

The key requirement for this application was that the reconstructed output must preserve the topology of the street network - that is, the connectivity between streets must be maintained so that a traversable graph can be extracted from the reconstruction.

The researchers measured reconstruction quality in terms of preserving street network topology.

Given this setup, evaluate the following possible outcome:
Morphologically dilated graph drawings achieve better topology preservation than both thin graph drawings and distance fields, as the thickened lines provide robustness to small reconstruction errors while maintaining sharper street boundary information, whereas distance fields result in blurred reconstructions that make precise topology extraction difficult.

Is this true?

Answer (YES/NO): NO